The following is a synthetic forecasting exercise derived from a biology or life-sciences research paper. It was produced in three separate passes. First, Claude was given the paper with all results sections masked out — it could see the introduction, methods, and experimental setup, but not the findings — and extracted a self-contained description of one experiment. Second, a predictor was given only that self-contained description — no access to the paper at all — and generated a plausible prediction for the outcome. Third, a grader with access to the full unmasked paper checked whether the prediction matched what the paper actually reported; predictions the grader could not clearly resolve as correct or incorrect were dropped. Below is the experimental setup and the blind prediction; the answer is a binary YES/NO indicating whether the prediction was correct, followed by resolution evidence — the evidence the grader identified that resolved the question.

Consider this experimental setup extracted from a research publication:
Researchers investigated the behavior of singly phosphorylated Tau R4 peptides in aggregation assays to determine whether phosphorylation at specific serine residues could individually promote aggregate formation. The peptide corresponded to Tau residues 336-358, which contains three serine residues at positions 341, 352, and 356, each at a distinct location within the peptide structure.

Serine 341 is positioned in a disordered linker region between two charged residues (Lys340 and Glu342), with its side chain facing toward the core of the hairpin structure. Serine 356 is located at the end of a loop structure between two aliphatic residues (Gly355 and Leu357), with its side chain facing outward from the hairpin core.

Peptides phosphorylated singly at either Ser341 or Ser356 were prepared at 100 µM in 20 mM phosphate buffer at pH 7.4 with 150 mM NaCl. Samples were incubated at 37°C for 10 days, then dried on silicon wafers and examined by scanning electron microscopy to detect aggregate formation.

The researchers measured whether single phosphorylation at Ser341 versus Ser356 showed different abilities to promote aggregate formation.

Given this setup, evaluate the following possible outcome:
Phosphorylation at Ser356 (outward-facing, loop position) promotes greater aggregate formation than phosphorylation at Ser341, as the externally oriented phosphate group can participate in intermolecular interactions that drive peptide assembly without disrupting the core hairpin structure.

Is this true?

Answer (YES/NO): NO